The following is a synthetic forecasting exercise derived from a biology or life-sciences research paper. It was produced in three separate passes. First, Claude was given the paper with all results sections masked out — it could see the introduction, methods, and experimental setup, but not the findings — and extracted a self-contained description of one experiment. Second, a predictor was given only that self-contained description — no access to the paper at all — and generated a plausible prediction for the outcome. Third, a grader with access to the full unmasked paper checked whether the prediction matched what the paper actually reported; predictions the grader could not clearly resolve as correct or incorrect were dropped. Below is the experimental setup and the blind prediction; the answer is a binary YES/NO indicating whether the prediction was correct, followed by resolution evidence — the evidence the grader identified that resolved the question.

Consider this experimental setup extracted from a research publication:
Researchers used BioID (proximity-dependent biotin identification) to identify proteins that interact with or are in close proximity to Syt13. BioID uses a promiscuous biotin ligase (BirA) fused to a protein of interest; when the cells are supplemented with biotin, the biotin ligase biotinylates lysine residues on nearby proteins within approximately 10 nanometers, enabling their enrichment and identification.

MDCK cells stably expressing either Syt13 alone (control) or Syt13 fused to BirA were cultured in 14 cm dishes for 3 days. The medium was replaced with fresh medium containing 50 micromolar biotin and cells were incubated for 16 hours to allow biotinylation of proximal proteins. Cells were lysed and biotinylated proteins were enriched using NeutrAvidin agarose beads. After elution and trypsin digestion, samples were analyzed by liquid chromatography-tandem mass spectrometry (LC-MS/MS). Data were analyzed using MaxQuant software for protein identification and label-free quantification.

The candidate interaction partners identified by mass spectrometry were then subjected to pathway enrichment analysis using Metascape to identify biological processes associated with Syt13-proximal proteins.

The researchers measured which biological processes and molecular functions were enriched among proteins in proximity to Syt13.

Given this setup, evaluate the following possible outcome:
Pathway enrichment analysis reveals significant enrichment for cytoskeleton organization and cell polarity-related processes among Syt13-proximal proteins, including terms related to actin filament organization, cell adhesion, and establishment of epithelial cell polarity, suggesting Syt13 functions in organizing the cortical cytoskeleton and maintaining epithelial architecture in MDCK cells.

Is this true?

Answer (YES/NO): NO